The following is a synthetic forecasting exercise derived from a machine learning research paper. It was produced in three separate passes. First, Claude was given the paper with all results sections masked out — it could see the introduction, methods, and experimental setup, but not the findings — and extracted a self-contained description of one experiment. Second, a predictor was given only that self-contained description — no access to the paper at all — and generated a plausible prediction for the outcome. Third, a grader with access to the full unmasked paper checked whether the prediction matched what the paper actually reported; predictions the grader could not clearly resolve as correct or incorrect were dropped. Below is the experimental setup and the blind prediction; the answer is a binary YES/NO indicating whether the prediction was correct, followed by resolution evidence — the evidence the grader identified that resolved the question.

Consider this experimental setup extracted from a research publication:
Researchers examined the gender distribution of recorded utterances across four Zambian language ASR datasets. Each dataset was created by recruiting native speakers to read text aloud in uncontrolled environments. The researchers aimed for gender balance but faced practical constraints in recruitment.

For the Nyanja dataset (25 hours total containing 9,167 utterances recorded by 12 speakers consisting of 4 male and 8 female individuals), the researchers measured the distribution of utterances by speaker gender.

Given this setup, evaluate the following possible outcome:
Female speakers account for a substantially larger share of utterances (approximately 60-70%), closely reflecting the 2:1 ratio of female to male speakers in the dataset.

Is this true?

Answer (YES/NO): NO